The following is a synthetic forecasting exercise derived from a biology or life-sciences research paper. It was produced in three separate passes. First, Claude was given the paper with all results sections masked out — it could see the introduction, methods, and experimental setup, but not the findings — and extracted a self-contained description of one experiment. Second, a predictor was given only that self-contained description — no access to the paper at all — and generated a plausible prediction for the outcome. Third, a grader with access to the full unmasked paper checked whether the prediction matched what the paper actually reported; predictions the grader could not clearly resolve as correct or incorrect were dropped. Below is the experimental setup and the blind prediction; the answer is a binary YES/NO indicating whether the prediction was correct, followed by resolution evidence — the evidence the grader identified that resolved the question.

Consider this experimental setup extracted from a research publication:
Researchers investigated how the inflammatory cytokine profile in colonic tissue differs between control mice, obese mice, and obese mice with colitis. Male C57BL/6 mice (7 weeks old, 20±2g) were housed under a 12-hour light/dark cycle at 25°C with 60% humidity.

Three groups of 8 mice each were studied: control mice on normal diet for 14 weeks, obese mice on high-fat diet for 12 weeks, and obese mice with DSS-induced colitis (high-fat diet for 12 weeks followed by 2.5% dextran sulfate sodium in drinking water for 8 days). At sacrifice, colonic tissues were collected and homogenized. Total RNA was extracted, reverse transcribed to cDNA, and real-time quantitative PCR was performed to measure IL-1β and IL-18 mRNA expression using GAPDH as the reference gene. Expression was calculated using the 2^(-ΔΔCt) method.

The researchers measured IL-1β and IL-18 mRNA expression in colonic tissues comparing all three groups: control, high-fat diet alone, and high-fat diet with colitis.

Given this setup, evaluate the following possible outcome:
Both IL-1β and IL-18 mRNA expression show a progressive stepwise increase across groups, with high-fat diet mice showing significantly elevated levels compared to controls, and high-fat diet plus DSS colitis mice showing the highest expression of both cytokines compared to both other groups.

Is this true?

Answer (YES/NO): YES